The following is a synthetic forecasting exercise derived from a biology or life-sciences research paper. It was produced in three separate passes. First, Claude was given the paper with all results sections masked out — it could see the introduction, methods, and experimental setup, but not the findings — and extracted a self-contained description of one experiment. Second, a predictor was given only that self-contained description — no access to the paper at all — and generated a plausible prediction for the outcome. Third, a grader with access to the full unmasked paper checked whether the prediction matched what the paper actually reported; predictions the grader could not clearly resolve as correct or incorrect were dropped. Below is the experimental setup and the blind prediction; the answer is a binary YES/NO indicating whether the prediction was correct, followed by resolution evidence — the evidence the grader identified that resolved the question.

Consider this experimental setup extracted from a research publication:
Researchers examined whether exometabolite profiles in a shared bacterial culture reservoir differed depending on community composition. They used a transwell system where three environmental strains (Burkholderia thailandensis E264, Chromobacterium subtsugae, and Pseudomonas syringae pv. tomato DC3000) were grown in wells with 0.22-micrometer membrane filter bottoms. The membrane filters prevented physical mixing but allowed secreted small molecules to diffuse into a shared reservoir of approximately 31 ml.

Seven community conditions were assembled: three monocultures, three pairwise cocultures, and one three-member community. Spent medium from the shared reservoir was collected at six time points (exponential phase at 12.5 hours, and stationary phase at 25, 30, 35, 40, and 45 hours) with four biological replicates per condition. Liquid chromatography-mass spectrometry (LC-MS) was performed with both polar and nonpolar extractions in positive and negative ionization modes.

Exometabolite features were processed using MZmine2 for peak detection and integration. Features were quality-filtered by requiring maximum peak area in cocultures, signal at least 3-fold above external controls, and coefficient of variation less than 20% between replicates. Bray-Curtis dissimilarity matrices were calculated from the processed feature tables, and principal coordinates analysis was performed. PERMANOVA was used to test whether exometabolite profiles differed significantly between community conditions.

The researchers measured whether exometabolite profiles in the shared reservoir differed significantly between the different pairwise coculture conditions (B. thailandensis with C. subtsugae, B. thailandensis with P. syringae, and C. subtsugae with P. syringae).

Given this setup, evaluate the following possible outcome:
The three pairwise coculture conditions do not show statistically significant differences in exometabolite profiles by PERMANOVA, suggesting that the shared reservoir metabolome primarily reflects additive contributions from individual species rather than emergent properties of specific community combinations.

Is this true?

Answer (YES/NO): NO